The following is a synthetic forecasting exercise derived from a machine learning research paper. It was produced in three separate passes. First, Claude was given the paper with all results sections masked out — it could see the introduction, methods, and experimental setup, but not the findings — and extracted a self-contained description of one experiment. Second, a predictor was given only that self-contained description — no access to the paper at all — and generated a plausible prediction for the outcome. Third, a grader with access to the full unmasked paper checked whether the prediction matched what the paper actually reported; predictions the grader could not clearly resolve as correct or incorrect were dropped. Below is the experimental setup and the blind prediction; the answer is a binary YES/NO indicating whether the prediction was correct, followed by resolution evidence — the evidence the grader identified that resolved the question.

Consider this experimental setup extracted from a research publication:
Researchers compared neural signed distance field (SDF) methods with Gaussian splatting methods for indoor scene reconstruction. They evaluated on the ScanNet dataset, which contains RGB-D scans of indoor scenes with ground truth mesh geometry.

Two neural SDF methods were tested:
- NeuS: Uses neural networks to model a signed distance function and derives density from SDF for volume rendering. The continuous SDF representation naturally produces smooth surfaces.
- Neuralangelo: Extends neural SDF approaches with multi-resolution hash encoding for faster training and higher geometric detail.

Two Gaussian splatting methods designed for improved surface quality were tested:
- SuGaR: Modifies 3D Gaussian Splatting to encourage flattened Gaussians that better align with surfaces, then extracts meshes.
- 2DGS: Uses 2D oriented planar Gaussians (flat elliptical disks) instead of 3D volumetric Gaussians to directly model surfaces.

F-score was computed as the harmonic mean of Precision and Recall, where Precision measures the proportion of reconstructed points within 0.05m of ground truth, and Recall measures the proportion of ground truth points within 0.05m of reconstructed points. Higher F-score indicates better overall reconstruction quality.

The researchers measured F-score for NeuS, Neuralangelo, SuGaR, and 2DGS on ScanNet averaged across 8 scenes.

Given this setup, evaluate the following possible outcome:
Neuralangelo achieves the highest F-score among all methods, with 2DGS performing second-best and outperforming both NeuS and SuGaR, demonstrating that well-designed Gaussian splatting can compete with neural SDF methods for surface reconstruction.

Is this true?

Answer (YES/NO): NO